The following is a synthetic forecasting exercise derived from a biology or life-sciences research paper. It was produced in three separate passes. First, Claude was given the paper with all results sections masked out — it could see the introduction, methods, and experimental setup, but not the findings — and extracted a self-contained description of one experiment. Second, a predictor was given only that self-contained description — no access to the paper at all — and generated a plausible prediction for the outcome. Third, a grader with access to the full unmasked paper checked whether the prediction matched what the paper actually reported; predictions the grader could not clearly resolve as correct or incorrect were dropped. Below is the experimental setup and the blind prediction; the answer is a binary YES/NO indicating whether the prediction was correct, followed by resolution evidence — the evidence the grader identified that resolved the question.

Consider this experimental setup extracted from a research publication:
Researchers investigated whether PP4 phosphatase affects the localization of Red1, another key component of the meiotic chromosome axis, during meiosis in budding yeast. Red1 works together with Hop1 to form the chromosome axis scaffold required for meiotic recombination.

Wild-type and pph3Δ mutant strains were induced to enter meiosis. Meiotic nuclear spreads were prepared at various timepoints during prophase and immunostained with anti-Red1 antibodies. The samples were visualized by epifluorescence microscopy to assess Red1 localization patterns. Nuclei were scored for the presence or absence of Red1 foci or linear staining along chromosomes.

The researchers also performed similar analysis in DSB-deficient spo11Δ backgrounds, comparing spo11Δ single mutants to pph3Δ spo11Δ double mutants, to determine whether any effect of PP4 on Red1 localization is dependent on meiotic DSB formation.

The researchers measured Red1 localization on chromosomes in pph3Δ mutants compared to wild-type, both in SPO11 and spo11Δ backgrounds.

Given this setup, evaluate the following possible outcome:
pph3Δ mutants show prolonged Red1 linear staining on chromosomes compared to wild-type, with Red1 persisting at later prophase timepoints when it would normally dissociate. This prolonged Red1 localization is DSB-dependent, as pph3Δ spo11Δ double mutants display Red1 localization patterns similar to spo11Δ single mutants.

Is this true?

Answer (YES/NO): NO